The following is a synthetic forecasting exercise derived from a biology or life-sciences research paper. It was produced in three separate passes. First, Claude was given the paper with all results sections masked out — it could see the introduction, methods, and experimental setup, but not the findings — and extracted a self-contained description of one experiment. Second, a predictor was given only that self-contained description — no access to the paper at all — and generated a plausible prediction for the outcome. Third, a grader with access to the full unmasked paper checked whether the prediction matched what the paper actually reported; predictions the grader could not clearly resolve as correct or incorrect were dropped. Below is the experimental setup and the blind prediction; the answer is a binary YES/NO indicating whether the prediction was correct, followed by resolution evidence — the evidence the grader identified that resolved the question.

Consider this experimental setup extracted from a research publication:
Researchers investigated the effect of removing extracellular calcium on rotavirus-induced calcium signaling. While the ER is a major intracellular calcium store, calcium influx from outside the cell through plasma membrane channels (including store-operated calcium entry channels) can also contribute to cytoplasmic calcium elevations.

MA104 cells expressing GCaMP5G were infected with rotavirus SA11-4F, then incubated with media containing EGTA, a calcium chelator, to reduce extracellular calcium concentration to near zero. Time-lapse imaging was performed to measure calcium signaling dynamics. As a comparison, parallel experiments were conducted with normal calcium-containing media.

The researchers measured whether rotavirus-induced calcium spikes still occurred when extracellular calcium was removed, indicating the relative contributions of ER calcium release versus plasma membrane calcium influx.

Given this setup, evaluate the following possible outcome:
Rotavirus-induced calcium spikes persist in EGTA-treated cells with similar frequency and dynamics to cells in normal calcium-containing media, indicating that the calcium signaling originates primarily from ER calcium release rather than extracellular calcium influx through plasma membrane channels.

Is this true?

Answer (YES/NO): NO